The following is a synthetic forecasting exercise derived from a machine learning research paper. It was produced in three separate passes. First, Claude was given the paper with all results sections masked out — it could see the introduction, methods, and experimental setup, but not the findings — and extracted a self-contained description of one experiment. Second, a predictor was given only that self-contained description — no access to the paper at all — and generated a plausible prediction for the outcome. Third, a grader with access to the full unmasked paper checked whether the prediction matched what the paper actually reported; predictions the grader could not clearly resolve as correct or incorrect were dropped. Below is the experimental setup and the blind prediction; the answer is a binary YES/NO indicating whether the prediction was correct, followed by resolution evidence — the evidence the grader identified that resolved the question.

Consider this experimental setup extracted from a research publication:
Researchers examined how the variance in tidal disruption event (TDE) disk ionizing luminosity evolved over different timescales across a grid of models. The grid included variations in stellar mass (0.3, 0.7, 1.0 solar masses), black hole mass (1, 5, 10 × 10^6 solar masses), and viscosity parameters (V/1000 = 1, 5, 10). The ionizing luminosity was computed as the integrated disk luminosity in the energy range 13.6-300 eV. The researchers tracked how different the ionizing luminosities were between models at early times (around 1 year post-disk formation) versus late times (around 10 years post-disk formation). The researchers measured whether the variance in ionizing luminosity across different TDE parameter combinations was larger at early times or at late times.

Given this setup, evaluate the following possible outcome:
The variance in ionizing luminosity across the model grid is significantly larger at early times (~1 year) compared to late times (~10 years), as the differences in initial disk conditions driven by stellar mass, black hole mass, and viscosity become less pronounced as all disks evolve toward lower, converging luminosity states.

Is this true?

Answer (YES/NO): YES